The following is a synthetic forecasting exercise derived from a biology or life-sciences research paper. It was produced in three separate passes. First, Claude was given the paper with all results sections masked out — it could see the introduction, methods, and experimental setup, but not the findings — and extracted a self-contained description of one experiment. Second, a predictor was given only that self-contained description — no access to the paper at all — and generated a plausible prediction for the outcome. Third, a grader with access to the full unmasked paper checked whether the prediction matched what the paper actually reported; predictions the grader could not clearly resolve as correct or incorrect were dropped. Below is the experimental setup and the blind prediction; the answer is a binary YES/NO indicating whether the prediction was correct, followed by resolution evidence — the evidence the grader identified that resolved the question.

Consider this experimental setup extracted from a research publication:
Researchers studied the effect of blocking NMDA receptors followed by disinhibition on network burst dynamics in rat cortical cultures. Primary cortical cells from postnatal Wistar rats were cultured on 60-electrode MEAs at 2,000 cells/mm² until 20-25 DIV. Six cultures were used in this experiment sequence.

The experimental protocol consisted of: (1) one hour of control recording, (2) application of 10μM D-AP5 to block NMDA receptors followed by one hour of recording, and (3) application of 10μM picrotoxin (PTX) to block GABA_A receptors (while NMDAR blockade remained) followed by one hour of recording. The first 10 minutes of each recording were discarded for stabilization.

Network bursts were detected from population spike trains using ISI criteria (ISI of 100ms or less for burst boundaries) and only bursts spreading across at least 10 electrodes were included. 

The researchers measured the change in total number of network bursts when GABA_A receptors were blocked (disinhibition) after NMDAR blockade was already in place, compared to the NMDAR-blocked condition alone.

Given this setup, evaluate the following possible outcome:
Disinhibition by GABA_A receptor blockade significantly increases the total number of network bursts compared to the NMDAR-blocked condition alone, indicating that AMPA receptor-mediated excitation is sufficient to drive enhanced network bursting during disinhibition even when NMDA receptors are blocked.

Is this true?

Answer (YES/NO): NO